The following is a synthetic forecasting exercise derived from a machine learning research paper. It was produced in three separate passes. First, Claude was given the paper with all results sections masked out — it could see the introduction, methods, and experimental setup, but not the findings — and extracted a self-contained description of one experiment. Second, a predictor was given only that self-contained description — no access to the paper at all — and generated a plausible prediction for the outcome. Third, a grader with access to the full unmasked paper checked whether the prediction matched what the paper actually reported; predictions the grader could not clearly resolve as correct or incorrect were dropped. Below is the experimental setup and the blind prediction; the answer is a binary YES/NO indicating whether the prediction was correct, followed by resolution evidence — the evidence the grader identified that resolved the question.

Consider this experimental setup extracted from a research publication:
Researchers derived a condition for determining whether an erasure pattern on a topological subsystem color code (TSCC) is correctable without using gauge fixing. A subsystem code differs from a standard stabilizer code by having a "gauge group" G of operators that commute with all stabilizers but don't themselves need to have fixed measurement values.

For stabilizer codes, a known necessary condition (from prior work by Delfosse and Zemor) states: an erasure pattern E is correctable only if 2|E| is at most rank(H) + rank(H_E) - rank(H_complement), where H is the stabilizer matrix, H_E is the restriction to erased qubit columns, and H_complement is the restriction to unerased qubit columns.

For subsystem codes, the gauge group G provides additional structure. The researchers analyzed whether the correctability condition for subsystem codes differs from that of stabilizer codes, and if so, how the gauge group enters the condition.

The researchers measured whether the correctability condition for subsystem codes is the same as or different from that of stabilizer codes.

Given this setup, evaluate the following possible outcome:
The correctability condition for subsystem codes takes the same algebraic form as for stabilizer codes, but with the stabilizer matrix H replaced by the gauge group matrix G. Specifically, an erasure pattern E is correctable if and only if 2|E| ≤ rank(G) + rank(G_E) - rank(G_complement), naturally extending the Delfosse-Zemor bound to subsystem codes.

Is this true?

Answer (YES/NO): NO